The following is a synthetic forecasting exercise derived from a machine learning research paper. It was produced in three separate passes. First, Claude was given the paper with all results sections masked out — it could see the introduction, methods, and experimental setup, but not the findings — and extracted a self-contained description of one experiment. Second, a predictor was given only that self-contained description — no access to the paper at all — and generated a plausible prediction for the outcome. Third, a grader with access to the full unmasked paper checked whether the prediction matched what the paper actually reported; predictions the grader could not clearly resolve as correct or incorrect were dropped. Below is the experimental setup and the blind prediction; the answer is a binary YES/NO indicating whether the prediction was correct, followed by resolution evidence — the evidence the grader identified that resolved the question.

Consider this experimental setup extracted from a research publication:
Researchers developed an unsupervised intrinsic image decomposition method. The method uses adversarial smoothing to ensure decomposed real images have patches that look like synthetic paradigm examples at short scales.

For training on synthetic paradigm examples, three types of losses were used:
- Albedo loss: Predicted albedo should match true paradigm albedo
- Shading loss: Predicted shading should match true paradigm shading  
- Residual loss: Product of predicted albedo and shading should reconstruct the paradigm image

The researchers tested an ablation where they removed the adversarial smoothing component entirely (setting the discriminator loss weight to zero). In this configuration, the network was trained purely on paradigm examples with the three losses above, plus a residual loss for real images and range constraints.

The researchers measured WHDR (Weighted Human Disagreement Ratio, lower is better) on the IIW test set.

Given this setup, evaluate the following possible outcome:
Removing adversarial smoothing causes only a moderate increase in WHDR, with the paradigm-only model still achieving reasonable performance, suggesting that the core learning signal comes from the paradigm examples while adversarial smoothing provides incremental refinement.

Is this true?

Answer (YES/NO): NO